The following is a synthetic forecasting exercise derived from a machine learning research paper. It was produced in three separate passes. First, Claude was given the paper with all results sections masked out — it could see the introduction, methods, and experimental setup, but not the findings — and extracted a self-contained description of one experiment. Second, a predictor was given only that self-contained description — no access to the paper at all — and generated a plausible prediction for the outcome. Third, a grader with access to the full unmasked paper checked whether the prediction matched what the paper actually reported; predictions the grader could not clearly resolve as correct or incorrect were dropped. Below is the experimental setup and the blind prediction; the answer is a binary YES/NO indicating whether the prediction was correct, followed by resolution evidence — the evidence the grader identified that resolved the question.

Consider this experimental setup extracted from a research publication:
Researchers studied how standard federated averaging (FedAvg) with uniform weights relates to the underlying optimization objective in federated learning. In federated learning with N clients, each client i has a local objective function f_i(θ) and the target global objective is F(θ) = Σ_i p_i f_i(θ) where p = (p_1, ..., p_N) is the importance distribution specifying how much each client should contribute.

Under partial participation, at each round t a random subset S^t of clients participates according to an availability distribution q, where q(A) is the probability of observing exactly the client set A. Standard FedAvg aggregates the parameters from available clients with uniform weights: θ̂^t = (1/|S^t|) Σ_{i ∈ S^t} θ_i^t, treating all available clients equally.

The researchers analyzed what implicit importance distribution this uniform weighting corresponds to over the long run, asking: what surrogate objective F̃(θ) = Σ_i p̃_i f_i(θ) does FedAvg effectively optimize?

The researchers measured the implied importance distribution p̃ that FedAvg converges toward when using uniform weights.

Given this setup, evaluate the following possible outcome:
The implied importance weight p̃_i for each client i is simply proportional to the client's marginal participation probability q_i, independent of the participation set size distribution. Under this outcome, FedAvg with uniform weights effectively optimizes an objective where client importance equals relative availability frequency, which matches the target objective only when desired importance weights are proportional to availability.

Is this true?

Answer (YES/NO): NO